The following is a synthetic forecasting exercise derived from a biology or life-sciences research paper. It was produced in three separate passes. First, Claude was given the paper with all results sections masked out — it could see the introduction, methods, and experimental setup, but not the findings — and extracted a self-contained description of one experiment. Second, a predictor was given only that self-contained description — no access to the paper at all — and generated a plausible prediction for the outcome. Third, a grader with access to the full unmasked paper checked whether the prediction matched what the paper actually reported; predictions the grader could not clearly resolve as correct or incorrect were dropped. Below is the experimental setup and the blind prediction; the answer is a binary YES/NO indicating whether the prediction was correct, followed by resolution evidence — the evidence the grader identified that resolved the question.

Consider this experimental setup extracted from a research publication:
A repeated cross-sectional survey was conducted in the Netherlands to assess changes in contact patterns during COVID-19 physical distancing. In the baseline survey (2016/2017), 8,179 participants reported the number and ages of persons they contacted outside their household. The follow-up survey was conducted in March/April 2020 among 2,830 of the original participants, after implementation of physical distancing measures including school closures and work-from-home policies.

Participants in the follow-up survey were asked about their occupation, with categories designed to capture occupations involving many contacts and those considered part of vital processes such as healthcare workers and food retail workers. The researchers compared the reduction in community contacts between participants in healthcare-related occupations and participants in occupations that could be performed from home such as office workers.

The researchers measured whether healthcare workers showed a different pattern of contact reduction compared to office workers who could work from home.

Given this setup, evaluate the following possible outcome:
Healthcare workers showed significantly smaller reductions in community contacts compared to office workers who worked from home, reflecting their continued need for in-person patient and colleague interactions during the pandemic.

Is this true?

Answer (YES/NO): YES